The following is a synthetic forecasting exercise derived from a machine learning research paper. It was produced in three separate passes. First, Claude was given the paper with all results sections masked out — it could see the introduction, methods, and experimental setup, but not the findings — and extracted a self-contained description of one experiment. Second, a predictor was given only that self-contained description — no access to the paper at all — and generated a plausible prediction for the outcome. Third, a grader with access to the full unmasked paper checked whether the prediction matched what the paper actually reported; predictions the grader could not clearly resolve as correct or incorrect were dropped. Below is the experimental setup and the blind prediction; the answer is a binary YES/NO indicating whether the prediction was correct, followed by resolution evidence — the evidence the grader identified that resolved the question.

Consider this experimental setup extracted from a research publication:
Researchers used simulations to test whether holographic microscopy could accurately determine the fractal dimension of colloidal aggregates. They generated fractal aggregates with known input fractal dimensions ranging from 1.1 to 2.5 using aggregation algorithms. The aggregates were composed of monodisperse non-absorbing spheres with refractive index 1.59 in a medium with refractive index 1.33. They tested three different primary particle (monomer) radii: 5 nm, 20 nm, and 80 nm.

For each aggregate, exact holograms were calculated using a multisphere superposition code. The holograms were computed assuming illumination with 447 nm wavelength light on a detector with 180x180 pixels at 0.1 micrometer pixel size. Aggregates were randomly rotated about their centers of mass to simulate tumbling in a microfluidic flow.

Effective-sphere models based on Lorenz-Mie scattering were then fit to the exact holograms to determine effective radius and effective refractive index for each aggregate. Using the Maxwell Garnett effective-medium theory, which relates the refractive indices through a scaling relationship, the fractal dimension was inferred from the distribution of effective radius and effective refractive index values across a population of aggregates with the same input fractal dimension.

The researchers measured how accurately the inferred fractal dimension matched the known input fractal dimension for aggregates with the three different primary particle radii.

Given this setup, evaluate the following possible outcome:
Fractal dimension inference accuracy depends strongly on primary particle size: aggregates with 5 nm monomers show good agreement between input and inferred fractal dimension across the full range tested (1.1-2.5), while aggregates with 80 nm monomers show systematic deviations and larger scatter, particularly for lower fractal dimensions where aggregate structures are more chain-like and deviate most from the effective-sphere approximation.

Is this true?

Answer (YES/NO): NO